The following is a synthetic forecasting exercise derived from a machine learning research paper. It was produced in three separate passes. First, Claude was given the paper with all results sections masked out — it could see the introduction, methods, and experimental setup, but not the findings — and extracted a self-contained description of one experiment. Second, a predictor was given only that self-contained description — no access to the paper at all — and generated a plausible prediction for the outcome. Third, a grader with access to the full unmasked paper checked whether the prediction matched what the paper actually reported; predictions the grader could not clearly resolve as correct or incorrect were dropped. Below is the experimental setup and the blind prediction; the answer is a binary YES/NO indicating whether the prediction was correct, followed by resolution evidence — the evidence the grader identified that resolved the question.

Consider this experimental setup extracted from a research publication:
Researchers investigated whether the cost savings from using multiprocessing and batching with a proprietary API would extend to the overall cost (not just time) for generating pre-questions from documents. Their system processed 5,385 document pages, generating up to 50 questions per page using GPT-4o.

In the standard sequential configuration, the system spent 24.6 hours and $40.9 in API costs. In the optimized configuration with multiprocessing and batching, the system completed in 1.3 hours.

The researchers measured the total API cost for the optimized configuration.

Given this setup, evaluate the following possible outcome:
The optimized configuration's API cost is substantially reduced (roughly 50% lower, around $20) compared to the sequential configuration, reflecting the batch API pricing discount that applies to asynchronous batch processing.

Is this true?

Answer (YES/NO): YES